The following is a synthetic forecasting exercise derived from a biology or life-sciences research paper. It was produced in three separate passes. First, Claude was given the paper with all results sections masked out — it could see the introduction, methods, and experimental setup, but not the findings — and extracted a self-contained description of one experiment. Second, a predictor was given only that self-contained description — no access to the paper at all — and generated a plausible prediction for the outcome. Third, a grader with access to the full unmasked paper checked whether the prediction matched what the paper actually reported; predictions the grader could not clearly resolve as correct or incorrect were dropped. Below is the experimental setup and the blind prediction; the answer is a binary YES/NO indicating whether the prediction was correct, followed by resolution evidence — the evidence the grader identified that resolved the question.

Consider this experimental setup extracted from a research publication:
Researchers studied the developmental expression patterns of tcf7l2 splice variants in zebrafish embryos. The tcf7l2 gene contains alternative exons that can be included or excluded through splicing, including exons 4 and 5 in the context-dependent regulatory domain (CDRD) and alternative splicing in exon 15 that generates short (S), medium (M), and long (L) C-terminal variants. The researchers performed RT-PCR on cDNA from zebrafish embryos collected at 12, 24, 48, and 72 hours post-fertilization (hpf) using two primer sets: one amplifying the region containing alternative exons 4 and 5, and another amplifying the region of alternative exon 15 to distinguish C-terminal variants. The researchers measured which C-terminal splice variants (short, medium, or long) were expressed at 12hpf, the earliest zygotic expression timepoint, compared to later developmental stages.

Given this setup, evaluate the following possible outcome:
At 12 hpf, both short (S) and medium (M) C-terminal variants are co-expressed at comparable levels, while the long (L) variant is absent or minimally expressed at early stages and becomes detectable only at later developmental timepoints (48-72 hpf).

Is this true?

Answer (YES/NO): NO